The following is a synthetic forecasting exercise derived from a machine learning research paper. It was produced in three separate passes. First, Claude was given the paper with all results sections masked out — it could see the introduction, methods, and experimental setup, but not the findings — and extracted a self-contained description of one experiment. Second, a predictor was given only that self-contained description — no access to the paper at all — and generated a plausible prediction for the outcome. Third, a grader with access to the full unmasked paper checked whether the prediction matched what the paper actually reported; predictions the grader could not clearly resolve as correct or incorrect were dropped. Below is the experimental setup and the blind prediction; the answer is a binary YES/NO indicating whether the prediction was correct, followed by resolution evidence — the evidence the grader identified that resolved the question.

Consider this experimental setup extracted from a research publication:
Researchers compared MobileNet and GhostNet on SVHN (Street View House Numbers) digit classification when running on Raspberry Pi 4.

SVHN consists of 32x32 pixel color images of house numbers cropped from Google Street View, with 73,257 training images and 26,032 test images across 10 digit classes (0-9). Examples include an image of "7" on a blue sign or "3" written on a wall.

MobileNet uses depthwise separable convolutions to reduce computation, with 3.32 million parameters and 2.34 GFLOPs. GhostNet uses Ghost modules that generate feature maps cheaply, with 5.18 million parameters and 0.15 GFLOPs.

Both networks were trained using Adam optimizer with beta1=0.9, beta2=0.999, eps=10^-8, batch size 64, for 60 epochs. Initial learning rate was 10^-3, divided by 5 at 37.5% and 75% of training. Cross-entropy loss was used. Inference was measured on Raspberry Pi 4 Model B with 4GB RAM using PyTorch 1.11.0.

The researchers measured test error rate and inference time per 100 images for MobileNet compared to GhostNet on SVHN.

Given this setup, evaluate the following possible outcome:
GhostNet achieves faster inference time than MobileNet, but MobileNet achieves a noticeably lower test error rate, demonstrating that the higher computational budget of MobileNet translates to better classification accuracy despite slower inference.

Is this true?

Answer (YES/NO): YES